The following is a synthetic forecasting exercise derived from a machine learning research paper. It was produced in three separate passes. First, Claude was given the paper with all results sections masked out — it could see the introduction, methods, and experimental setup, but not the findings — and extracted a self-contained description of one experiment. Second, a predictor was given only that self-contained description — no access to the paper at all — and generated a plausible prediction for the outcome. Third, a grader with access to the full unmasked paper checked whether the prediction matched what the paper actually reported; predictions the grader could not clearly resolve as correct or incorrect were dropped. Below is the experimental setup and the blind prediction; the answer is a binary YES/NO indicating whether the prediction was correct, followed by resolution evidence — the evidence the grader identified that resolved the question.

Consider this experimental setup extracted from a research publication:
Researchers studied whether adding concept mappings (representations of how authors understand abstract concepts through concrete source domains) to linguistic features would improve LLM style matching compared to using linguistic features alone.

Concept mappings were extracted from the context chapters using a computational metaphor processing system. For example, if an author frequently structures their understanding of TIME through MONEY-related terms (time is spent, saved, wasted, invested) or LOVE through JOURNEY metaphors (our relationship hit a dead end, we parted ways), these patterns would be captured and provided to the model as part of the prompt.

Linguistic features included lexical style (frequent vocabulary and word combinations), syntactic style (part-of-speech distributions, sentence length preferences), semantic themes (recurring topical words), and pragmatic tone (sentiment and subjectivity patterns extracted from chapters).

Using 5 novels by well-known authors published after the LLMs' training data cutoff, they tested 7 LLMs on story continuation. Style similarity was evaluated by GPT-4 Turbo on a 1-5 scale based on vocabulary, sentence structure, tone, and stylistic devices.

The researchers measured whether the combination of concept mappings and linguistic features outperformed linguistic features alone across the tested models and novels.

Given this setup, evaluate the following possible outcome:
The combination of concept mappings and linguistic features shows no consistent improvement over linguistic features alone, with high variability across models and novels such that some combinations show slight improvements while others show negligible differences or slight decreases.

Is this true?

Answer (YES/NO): NO